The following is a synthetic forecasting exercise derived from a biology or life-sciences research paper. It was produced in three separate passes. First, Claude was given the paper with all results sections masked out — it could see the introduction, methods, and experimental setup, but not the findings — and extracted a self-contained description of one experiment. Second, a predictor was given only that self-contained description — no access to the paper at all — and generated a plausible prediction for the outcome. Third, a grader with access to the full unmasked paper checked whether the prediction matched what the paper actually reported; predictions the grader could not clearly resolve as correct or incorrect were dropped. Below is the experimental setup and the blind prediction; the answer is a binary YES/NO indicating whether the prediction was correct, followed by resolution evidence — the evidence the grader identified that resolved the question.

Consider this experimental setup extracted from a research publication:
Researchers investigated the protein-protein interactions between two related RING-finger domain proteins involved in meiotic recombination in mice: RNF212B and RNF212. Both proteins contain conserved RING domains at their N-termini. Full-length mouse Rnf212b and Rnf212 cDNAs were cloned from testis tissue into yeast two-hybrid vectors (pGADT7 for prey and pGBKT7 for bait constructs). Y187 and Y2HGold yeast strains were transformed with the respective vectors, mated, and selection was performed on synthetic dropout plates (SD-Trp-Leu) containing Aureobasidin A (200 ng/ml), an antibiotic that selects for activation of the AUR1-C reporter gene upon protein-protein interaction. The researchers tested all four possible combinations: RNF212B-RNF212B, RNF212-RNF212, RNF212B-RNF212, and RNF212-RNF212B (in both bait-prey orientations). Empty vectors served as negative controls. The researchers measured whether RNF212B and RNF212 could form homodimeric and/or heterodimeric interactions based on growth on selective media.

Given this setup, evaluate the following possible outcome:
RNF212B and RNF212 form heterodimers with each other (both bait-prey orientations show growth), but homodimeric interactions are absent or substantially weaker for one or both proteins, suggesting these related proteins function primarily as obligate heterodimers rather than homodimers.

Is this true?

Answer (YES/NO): NO